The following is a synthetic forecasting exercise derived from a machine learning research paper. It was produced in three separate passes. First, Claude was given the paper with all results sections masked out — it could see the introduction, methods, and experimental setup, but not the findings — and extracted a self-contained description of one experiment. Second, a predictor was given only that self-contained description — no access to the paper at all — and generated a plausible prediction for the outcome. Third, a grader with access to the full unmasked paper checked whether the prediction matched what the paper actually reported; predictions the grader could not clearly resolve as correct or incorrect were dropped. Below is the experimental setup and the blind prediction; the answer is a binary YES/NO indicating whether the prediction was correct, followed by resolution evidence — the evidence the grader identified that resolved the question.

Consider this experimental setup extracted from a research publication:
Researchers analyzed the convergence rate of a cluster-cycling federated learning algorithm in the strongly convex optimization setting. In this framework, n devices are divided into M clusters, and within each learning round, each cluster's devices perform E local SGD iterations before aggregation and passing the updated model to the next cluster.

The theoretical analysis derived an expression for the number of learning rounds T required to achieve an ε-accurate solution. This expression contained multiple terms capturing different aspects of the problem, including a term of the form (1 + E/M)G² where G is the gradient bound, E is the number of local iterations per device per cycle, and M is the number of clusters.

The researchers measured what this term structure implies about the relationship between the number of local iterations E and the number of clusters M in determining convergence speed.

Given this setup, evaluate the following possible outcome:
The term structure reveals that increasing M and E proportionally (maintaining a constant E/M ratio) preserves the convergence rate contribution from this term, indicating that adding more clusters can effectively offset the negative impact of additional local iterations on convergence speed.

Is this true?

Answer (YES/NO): YES